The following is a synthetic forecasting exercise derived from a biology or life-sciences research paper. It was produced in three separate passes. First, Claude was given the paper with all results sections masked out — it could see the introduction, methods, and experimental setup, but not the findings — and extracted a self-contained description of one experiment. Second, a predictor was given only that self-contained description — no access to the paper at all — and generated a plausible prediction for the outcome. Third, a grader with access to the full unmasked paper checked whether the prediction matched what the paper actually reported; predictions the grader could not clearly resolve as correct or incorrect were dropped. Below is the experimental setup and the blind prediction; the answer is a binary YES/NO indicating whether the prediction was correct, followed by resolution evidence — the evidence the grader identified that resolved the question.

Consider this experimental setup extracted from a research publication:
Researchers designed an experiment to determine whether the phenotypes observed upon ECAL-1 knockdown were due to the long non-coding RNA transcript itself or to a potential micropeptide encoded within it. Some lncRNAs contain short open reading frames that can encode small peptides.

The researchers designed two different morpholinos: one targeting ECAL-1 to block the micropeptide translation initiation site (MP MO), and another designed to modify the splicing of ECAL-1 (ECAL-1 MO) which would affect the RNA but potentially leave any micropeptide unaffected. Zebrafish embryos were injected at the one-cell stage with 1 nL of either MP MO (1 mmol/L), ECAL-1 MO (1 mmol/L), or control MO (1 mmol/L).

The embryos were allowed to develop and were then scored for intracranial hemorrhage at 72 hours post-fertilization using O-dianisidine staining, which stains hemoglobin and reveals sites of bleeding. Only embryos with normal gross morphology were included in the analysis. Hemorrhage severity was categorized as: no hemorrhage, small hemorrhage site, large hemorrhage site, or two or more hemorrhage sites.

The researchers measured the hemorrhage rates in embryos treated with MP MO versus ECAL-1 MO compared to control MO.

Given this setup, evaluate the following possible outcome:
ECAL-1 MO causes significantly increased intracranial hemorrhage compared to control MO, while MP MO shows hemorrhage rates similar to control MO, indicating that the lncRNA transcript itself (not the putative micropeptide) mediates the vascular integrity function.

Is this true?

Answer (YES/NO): YES